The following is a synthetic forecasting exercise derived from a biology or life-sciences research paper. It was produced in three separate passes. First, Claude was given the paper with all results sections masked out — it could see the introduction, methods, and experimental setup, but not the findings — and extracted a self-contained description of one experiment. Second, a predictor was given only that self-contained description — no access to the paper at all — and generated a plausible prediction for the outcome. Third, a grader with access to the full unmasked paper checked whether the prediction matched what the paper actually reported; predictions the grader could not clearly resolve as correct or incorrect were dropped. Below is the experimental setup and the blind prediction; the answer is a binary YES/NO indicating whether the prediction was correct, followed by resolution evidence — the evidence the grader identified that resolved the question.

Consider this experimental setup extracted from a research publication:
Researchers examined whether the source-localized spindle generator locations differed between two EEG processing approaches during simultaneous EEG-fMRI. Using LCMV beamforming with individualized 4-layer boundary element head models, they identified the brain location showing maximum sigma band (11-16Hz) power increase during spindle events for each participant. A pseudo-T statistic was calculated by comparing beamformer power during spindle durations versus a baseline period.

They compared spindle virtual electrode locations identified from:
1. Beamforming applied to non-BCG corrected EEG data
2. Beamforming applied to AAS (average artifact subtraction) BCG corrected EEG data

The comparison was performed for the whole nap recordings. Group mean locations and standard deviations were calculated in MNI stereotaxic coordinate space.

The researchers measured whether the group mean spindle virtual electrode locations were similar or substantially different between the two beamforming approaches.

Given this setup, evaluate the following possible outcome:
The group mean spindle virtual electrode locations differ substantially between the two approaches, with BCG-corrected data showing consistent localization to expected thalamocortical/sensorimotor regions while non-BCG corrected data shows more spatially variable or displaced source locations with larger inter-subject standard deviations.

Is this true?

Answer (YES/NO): NO